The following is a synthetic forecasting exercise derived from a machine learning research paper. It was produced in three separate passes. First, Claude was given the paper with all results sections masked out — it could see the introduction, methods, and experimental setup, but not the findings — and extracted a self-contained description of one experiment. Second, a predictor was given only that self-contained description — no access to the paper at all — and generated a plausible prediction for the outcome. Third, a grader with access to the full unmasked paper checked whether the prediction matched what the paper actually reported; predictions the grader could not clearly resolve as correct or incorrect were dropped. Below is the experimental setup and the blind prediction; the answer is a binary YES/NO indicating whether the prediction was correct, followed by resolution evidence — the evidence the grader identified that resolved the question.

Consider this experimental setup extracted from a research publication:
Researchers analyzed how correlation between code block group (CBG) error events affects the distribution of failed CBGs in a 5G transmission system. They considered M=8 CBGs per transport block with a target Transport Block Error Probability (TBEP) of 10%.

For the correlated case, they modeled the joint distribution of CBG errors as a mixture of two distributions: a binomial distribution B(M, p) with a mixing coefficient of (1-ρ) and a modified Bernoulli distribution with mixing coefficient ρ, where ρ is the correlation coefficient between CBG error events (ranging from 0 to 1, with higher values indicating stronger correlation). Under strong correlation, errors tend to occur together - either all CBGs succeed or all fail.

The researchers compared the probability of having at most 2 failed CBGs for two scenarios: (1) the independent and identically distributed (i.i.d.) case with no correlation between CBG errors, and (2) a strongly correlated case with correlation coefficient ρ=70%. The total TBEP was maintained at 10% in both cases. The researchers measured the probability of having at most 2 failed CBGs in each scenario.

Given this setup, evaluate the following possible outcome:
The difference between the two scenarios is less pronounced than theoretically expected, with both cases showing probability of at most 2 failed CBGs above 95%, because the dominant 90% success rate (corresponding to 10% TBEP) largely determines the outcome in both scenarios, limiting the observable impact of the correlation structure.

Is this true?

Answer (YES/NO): NO